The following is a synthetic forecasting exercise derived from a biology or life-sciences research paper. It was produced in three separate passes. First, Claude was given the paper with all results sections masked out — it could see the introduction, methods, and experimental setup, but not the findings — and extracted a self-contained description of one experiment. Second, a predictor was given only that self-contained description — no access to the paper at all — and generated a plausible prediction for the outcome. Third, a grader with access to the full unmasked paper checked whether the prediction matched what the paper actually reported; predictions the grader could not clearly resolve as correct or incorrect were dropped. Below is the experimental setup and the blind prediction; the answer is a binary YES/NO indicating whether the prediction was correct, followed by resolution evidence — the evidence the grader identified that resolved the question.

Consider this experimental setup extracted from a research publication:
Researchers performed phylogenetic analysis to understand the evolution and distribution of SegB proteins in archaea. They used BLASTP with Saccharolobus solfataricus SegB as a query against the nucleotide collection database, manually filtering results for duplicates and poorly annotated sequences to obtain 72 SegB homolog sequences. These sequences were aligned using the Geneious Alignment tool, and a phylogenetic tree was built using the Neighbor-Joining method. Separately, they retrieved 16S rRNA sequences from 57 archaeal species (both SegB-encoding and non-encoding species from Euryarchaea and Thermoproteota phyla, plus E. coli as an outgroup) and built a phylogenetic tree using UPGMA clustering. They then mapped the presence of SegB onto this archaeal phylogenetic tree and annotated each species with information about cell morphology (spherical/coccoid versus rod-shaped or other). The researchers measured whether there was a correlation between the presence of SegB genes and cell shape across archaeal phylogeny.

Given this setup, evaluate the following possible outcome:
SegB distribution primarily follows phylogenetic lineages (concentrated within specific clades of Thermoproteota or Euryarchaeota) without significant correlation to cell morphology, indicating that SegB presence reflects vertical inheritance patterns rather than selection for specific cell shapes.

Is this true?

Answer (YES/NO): NO